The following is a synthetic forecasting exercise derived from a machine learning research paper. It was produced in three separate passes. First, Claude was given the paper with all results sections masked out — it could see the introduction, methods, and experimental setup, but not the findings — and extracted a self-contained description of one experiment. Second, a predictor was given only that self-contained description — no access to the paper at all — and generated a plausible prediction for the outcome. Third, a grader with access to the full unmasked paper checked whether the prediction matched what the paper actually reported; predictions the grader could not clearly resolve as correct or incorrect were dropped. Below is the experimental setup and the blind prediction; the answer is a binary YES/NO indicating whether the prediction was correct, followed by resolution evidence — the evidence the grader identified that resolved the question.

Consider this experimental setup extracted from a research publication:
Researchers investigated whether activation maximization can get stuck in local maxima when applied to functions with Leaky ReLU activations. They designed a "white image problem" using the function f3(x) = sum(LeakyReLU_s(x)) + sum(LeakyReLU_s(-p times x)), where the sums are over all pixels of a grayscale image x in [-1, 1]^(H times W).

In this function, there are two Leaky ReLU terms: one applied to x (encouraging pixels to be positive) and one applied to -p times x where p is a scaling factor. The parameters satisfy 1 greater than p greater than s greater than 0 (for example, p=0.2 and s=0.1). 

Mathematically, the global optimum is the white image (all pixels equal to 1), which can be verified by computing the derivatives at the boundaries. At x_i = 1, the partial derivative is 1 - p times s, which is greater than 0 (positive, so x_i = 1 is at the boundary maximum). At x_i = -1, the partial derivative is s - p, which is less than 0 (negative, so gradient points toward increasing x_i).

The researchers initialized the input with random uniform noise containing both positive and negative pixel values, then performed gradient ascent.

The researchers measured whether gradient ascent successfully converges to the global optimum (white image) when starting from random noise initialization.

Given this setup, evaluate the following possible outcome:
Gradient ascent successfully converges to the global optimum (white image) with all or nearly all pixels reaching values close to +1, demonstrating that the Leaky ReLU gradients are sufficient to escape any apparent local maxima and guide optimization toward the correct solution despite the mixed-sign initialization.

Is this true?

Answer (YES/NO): NO